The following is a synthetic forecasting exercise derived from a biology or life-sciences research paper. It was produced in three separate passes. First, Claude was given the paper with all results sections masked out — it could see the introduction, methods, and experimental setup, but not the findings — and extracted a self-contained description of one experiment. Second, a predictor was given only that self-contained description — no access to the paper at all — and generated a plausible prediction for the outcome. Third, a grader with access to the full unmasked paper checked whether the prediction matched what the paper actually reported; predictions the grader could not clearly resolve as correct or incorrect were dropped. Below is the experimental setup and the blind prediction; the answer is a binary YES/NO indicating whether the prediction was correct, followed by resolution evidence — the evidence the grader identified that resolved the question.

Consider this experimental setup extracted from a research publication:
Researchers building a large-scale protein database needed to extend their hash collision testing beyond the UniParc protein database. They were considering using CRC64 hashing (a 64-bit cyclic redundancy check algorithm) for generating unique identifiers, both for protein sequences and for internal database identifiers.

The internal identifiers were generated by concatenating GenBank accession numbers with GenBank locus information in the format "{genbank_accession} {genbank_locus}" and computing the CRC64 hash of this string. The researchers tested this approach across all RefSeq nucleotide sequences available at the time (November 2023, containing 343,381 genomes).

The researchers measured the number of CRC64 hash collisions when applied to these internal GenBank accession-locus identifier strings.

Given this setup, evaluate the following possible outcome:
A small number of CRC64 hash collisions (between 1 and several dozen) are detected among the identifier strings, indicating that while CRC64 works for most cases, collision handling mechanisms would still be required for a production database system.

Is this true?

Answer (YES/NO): NO